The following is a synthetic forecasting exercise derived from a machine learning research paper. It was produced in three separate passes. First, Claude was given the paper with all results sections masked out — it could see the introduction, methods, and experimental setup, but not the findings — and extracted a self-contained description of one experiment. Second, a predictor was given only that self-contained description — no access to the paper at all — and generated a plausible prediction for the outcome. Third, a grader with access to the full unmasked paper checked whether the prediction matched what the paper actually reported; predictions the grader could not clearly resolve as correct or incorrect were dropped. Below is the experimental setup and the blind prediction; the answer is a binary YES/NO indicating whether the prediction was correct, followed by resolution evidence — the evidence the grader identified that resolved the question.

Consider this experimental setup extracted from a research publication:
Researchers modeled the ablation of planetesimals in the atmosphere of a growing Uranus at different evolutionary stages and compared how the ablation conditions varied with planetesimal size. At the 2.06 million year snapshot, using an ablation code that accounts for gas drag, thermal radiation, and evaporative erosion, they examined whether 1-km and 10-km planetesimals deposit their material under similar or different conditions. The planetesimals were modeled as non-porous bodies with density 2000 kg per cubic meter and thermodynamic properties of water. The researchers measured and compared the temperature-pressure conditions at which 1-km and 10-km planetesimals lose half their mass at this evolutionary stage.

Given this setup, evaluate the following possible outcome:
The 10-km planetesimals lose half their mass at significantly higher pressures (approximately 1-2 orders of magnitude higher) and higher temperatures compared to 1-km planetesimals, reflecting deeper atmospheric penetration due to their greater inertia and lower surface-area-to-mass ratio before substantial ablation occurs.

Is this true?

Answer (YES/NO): NO